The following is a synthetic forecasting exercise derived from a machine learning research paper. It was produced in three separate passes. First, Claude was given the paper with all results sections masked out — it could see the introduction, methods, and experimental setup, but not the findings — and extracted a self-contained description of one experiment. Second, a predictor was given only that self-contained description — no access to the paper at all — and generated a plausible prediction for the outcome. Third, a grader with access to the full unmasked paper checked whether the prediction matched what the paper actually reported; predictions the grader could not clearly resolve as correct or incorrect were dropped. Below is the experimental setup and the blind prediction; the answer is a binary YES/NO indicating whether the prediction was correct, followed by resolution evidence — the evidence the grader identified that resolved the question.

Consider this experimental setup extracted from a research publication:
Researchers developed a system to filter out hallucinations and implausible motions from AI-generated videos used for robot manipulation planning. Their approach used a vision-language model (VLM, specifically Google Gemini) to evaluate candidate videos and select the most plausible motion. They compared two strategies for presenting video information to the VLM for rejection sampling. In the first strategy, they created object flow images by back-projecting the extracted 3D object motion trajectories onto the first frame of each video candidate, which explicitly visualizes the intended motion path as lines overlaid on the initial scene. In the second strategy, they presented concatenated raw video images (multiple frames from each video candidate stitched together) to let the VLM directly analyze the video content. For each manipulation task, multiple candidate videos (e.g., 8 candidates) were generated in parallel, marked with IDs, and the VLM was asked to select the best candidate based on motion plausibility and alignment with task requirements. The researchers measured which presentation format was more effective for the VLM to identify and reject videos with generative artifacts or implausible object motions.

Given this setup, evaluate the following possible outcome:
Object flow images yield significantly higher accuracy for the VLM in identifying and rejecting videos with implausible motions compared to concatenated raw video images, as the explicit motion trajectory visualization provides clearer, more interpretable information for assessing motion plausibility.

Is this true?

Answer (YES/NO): YES